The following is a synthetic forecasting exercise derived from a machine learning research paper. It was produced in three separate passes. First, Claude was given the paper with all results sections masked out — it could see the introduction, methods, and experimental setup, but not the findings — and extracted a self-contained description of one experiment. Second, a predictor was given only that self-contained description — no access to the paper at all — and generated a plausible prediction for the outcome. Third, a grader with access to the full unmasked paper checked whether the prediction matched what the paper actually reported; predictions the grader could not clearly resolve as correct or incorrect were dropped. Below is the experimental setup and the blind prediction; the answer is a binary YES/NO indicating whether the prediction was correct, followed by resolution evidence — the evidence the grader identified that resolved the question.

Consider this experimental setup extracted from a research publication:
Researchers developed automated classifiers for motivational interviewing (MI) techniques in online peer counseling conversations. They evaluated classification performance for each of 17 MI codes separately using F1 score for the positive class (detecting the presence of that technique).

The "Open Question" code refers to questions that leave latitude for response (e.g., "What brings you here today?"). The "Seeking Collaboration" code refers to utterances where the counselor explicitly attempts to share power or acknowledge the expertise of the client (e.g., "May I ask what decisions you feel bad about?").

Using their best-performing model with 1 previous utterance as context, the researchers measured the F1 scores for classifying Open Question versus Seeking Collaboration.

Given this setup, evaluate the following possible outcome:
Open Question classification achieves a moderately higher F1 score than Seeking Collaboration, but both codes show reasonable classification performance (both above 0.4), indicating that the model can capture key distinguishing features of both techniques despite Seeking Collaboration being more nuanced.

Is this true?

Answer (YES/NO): NO